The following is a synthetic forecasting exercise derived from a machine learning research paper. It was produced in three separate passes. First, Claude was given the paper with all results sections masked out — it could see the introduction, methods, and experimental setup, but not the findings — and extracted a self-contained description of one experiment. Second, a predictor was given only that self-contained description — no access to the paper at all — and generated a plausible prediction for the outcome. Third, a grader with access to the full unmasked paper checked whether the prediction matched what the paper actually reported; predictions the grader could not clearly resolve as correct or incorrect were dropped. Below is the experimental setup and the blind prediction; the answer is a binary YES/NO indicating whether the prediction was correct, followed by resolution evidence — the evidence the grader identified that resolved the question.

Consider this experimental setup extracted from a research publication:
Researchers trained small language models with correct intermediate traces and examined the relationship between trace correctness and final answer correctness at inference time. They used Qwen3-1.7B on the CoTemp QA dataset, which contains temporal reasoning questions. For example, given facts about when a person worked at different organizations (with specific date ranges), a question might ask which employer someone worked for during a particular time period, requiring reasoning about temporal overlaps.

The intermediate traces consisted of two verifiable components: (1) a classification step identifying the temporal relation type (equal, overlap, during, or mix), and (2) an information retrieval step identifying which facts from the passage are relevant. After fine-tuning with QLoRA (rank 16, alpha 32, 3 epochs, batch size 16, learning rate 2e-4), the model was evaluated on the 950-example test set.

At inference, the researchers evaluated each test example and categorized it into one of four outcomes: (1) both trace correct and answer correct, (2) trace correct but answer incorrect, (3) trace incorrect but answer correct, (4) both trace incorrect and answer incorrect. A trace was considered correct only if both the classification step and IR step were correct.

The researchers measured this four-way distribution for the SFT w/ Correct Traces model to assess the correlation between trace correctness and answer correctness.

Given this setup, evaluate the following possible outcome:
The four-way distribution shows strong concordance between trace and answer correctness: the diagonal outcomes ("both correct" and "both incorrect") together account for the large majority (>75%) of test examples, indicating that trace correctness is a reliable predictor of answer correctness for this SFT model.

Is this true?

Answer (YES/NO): NO